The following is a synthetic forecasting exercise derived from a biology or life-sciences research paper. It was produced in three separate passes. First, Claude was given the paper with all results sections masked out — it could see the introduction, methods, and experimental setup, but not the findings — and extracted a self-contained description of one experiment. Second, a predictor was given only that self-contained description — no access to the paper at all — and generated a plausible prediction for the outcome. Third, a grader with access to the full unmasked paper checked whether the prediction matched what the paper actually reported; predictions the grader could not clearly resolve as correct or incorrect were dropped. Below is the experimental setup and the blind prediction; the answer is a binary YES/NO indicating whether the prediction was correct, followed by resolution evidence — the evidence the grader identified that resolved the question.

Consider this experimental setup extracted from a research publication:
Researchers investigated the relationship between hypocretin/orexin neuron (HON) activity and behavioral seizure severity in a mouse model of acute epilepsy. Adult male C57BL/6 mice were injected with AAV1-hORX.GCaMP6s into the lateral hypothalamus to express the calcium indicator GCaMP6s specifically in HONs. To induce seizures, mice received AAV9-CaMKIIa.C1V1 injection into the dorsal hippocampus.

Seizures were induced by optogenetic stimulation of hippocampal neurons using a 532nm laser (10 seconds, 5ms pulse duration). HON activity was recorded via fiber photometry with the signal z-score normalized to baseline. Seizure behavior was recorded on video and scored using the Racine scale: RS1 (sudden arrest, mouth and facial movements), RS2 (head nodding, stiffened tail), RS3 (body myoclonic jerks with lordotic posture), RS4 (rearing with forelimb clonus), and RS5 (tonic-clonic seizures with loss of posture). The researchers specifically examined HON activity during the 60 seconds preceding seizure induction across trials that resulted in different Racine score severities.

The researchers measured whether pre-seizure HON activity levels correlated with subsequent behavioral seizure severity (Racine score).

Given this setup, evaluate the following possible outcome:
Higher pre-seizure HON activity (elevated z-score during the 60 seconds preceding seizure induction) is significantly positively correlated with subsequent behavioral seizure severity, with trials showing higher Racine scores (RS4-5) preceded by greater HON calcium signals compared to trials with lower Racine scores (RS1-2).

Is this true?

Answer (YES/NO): YES